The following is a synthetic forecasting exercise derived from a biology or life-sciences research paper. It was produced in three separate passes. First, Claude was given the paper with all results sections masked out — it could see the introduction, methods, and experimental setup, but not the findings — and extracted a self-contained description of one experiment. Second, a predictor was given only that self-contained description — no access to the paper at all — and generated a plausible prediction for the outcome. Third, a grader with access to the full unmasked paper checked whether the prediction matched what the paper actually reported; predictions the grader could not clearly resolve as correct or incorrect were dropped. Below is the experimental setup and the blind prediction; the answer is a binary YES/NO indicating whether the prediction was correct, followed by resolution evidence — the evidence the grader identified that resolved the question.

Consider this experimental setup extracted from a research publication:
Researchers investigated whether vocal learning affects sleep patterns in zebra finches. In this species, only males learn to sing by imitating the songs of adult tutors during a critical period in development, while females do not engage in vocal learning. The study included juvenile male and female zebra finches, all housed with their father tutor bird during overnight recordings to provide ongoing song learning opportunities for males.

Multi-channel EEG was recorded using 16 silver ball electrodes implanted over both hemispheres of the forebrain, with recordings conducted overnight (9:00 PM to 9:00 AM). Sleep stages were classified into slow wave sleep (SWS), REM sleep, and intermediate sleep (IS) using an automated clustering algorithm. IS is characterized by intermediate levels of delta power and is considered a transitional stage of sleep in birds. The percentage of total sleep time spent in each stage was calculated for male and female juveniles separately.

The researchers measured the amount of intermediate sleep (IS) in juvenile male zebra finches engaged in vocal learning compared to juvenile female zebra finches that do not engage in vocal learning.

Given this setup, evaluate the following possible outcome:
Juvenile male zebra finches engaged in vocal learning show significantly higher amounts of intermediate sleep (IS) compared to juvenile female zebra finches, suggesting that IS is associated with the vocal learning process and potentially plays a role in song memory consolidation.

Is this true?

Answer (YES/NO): YES